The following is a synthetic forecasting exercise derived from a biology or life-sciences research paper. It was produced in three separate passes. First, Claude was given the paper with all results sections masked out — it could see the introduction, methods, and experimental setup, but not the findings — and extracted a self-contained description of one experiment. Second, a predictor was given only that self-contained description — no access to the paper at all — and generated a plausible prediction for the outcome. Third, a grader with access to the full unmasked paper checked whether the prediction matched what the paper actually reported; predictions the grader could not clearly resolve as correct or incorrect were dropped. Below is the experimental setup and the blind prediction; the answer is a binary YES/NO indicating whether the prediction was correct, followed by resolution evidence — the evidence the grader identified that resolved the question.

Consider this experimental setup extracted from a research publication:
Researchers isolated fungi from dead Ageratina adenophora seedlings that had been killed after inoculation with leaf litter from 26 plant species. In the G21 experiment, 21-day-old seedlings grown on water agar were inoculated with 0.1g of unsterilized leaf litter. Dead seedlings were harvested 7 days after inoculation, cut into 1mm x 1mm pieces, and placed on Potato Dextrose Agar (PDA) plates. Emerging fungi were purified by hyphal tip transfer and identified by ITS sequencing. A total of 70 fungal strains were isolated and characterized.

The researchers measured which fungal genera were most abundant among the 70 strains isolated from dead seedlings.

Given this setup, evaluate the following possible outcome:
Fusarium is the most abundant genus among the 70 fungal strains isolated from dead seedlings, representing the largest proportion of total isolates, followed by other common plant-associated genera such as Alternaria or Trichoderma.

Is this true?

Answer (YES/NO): NO